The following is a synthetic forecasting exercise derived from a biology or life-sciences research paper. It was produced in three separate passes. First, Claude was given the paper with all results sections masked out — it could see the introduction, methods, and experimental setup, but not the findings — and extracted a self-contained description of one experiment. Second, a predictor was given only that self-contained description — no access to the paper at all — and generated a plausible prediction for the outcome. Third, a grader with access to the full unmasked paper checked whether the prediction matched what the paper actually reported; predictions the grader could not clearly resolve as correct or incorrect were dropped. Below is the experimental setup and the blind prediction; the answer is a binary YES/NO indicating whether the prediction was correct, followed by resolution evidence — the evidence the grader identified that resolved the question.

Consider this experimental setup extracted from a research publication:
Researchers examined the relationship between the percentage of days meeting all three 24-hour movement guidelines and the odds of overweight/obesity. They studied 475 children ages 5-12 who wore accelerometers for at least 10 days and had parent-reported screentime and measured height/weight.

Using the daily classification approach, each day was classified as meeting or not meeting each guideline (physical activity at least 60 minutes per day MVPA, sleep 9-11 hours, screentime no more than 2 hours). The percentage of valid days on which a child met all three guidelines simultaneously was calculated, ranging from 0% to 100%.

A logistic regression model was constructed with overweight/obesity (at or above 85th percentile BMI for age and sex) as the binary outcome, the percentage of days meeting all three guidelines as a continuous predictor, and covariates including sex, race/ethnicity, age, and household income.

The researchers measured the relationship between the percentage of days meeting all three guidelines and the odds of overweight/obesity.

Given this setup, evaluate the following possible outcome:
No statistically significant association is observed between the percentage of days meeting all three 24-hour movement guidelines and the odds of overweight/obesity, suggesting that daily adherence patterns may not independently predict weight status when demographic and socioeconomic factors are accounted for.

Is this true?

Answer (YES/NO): NO